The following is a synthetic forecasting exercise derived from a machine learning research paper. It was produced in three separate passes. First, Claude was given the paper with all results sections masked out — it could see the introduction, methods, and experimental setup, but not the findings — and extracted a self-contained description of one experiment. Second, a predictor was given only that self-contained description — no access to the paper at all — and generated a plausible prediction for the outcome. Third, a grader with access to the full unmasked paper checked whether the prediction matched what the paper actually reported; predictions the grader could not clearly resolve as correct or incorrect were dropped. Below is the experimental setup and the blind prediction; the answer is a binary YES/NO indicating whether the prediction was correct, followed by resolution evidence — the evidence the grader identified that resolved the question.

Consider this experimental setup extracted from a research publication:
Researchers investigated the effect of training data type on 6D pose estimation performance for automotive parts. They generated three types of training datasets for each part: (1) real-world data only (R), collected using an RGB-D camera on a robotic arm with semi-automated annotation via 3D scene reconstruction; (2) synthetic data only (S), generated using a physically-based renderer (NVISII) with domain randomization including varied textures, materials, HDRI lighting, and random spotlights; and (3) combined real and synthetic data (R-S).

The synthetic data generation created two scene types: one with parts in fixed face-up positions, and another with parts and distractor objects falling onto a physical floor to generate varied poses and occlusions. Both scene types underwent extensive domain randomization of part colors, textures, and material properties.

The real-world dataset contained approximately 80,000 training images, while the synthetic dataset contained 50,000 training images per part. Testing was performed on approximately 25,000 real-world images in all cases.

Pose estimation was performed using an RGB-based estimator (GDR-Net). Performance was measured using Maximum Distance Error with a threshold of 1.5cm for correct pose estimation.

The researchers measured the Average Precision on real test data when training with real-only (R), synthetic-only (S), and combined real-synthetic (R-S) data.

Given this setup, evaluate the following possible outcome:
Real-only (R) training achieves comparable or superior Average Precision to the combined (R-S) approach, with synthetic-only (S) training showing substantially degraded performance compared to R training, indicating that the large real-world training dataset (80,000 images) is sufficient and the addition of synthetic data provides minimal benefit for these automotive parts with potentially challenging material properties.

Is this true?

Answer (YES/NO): NO